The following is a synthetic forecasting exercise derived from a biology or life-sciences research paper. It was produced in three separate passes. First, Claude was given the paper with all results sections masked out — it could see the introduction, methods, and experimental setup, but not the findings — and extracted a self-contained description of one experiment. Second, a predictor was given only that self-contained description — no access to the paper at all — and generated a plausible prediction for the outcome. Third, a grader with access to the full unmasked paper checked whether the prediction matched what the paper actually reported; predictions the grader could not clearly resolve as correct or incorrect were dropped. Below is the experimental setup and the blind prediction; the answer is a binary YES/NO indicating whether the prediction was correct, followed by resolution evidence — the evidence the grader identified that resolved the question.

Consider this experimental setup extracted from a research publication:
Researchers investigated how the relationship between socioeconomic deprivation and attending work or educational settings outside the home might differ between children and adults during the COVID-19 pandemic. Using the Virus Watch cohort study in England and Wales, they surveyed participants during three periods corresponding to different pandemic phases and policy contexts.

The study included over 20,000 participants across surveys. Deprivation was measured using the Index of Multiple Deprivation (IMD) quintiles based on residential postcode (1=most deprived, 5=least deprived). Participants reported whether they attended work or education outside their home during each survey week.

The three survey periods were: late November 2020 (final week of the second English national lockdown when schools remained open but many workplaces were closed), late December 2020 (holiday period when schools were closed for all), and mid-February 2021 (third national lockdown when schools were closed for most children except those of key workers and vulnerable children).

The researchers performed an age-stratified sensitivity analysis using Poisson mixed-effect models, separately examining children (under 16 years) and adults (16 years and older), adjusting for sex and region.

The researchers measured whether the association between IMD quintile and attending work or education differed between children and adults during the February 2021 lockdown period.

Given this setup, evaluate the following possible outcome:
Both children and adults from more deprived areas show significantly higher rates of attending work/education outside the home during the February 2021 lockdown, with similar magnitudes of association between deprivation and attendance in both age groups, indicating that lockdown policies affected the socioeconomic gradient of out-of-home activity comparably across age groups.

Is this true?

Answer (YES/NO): NO